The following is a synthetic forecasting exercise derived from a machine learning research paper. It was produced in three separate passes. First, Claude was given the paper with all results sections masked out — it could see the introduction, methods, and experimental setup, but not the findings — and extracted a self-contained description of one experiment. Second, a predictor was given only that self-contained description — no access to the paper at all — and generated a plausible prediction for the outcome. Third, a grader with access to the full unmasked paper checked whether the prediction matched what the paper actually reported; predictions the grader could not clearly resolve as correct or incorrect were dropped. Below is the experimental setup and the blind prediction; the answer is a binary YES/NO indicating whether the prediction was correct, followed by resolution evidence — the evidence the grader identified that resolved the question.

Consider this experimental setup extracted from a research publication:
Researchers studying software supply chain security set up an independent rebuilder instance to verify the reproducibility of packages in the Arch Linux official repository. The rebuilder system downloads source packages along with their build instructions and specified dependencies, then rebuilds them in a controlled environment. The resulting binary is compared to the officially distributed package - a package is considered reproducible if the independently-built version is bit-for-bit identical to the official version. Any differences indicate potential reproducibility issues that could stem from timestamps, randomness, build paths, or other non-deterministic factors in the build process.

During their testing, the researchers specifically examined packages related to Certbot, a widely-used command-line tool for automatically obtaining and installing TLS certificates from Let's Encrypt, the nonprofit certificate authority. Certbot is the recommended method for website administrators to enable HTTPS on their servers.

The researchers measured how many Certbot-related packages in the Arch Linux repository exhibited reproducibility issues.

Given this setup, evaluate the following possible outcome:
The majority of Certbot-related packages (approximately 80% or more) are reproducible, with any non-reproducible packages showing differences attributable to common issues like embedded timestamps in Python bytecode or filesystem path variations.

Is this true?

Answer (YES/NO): NO